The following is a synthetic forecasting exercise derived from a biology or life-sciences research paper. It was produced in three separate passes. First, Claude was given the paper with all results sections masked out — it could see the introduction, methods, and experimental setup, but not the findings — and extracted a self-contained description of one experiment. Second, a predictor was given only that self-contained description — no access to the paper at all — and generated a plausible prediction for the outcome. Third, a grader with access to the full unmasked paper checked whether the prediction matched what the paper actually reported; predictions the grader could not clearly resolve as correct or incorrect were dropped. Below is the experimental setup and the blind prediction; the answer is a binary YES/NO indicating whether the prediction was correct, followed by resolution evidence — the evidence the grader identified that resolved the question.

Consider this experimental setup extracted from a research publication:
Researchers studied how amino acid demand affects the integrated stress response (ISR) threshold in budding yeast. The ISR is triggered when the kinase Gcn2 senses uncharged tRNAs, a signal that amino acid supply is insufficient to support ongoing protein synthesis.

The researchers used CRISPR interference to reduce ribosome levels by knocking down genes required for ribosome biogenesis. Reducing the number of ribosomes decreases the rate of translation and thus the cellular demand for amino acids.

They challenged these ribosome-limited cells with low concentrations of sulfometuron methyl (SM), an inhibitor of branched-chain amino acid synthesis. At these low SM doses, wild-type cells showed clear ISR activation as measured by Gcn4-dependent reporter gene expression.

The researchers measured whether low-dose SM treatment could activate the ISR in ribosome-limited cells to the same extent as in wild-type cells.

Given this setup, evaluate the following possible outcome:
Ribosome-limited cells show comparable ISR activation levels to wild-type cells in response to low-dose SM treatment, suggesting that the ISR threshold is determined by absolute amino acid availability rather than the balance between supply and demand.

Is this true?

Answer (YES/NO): NO